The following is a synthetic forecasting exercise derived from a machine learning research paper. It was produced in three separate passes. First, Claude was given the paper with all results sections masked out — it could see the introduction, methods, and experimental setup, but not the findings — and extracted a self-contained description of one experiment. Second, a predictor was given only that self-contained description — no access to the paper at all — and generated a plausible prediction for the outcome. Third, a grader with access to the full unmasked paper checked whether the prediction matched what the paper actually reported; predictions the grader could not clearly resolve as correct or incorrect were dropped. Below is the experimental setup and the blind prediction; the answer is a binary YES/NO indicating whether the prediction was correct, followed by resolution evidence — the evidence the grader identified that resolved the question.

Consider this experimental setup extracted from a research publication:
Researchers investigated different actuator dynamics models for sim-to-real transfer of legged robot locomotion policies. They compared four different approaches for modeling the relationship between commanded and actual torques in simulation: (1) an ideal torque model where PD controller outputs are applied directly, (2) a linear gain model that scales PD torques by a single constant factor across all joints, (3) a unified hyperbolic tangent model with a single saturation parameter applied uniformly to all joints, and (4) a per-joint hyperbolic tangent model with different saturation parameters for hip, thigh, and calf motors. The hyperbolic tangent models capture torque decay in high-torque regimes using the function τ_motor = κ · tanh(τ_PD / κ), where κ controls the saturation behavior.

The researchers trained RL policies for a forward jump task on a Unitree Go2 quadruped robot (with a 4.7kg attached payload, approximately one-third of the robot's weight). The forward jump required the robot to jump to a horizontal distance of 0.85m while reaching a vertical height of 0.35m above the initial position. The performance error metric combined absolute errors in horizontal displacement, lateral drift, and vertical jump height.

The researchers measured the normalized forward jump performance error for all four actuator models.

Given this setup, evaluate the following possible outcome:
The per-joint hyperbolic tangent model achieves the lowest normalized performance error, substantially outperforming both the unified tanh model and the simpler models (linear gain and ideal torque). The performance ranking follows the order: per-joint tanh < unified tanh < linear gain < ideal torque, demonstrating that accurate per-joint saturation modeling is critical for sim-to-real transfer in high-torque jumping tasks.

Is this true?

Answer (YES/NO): NO